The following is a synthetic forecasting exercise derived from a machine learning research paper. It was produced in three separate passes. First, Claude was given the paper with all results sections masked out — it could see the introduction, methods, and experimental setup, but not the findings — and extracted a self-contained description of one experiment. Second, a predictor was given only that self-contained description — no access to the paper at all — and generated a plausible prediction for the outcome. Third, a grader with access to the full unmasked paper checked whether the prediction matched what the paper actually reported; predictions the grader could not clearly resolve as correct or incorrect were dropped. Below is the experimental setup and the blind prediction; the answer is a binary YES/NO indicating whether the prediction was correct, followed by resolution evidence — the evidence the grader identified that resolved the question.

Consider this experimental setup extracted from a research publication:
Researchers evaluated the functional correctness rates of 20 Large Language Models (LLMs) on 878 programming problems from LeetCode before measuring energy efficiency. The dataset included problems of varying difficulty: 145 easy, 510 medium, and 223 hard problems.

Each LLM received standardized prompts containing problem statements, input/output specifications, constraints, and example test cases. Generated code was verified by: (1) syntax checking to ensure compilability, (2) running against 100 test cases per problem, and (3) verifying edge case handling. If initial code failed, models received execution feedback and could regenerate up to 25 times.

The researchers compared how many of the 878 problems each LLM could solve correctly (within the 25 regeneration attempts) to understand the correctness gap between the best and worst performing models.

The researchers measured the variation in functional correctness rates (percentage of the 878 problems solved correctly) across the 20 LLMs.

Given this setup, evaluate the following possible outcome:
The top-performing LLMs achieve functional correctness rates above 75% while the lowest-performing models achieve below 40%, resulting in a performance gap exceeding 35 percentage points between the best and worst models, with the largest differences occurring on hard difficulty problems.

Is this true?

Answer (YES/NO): NO